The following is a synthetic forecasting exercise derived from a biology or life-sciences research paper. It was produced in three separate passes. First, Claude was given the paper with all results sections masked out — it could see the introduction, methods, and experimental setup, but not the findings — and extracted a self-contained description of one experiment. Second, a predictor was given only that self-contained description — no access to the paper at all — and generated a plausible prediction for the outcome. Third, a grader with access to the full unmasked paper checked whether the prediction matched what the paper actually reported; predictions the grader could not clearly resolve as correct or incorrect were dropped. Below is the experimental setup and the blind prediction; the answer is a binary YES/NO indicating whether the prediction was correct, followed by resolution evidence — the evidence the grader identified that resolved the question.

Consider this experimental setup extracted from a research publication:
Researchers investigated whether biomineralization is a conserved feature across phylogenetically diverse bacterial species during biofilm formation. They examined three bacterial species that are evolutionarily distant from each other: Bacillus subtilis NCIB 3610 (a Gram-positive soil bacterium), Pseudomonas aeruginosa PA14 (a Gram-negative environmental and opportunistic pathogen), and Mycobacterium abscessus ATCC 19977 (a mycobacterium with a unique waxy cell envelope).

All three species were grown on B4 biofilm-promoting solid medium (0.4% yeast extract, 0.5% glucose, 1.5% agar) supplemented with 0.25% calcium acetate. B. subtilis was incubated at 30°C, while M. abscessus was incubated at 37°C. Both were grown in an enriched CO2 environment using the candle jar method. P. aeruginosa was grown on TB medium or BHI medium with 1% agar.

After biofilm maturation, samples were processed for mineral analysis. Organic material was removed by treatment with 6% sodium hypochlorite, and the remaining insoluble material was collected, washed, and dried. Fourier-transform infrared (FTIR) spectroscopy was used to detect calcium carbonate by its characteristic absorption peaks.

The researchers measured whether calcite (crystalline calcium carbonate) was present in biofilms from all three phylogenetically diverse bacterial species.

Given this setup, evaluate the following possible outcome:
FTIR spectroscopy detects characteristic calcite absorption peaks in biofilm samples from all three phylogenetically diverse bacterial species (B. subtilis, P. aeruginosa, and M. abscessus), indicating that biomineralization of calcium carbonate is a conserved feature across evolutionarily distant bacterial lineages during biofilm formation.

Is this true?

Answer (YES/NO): NO